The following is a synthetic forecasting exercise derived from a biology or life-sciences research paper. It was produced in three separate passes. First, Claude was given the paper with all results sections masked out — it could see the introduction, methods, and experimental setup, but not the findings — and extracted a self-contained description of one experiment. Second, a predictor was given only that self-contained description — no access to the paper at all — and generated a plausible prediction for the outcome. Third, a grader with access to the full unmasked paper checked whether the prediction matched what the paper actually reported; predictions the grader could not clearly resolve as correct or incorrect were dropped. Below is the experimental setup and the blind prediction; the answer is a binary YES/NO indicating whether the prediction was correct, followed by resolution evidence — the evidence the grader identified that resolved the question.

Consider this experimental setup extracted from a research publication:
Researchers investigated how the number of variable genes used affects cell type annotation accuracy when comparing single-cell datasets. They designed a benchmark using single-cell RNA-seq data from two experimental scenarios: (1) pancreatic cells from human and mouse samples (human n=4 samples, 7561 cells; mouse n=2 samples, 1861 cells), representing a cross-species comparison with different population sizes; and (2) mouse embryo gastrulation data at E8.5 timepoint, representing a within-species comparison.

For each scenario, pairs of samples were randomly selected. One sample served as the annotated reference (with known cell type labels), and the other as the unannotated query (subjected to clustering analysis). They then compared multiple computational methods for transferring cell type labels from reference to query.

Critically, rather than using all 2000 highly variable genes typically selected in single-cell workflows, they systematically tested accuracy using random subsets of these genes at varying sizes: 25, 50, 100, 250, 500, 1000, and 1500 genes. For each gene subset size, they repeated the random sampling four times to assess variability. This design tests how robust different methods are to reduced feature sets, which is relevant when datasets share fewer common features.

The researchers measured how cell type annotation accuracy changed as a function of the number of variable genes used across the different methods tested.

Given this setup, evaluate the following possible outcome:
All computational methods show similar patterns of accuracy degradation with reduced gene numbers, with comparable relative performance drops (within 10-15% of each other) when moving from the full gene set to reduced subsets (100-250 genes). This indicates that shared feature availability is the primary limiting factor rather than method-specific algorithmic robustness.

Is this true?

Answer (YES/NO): NO